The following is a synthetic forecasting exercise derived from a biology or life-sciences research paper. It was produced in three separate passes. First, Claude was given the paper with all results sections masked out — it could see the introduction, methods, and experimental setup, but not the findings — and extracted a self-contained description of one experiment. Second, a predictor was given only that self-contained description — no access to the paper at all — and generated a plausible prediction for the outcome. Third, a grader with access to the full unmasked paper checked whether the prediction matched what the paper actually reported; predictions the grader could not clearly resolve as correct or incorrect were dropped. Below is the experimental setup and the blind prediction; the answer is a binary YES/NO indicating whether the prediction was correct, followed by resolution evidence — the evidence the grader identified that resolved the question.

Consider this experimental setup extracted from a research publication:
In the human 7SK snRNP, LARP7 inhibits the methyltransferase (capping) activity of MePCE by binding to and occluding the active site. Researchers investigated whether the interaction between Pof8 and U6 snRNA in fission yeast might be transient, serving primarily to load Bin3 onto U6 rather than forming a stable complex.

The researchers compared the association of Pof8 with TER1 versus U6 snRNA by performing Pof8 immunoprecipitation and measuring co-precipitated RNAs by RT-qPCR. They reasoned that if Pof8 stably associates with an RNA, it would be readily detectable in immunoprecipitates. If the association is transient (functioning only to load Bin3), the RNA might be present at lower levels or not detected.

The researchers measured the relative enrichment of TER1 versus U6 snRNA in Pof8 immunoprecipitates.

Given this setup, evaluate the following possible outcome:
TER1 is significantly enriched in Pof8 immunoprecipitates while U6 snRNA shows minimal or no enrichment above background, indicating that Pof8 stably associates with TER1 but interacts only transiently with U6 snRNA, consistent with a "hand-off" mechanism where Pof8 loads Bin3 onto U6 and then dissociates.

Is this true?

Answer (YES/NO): YES